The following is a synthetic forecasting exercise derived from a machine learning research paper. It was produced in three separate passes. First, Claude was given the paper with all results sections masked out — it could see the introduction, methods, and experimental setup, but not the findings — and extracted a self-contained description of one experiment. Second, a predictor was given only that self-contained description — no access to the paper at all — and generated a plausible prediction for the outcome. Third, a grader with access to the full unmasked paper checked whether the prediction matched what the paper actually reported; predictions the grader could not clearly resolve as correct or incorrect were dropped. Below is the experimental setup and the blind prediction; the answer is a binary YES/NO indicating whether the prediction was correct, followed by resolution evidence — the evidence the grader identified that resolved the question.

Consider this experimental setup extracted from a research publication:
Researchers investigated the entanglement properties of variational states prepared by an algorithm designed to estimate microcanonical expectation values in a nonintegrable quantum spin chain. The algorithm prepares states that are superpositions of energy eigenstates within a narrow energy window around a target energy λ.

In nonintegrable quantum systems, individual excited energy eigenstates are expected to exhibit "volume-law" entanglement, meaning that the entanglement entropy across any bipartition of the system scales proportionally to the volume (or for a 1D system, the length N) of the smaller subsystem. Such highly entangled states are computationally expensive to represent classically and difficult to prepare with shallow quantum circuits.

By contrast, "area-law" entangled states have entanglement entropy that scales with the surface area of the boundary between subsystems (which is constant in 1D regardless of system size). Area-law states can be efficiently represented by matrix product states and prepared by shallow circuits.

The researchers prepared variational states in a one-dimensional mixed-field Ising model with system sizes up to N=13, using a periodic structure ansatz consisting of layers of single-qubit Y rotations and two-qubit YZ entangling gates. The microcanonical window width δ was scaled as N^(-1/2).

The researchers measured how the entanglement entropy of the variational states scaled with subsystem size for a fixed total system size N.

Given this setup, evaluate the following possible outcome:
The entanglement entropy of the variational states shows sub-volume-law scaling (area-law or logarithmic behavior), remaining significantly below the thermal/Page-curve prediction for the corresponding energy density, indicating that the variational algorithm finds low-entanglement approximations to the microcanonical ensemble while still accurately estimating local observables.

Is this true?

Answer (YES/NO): YES